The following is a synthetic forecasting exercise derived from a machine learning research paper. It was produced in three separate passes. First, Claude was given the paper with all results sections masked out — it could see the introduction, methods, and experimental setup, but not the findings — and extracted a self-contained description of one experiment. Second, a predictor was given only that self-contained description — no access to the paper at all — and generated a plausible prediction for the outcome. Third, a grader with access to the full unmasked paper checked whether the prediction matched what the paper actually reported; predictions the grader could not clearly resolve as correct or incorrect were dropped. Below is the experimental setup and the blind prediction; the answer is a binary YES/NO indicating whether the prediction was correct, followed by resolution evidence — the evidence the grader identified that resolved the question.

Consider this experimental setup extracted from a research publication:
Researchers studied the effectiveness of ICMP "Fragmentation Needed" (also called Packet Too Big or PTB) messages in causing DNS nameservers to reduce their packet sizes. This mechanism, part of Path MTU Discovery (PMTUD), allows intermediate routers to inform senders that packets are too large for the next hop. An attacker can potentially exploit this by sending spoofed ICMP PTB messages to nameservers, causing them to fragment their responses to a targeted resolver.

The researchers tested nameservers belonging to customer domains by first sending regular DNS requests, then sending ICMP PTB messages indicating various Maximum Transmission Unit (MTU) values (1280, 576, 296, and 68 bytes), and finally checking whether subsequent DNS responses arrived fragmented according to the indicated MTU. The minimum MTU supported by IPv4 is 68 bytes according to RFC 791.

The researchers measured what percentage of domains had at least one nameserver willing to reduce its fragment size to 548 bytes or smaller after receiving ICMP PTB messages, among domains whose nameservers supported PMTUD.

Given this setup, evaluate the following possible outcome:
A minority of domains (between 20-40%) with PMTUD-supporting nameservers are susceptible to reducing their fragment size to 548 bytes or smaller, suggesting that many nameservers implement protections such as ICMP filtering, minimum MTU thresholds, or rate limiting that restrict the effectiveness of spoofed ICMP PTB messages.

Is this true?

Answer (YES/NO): NO